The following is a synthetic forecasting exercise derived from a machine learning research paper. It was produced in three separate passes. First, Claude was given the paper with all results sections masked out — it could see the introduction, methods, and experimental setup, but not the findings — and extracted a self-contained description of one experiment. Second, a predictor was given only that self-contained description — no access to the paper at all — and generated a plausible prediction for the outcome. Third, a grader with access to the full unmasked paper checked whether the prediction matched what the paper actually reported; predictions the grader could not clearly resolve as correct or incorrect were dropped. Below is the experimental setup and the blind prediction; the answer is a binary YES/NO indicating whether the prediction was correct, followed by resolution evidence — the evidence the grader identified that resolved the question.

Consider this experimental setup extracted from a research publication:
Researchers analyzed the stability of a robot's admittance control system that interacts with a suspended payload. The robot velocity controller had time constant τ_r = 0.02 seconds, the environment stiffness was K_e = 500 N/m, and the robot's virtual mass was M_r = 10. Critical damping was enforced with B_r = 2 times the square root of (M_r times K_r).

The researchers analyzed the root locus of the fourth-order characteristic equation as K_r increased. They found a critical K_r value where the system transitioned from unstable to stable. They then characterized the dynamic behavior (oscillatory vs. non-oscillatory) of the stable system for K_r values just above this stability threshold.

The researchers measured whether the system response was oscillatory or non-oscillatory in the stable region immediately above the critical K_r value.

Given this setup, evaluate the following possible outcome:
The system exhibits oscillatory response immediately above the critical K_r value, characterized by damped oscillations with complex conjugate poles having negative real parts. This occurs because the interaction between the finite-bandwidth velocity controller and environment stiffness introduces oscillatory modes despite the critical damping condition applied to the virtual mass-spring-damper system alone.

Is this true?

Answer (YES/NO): YES